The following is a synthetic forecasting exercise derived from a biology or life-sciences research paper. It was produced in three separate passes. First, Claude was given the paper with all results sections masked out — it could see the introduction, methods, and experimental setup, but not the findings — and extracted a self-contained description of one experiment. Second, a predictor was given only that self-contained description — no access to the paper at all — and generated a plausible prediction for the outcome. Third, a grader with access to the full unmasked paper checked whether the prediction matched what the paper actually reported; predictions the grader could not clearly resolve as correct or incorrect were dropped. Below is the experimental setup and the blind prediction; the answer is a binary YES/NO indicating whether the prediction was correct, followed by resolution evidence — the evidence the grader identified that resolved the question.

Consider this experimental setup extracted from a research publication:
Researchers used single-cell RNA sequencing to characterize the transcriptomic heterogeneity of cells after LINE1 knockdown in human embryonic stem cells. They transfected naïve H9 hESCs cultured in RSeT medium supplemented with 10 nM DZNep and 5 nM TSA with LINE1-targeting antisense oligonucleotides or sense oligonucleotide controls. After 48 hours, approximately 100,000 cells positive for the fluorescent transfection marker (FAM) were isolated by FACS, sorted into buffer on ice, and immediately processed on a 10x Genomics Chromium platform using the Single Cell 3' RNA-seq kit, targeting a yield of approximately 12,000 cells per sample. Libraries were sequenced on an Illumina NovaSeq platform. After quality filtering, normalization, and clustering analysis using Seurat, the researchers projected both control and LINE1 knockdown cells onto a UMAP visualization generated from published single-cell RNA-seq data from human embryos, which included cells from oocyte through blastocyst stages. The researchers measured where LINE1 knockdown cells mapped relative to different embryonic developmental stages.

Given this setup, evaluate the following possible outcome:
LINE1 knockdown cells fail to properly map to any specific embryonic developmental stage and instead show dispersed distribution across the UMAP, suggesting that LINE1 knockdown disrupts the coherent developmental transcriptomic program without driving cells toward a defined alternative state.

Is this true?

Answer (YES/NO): NO